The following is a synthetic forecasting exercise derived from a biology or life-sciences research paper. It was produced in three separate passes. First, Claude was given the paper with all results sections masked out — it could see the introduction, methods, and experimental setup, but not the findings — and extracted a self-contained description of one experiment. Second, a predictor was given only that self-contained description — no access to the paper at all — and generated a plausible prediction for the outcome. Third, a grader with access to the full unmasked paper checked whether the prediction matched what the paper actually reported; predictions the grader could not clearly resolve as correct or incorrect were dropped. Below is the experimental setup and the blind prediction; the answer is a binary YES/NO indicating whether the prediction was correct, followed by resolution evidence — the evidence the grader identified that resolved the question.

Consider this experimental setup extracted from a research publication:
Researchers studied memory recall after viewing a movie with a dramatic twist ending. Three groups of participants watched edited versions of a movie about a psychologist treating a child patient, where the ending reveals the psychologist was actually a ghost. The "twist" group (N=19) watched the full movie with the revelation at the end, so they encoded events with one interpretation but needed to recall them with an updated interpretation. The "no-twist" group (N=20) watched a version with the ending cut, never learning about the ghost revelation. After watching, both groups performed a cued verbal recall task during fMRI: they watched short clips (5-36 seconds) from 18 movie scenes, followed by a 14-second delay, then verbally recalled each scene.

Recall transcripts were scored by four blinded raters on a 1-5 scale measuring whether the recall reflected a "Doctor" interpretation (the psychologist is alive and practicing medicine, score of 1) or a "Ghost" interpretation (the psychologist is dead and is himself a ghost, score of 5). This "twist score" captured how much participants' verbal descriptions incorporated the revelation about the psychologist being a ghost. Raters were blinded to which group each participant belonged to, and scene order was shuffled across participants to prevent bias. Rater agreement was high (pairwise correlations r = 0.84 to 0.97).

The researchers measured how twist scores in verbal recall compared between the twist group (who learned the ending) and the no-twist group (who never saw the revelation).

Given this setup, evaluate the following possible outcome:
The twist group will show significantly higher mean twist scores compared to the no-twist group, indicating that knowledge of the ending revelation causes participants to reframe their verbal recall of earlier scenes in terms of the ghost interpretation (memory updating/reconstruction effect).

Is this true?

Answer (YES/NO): YES